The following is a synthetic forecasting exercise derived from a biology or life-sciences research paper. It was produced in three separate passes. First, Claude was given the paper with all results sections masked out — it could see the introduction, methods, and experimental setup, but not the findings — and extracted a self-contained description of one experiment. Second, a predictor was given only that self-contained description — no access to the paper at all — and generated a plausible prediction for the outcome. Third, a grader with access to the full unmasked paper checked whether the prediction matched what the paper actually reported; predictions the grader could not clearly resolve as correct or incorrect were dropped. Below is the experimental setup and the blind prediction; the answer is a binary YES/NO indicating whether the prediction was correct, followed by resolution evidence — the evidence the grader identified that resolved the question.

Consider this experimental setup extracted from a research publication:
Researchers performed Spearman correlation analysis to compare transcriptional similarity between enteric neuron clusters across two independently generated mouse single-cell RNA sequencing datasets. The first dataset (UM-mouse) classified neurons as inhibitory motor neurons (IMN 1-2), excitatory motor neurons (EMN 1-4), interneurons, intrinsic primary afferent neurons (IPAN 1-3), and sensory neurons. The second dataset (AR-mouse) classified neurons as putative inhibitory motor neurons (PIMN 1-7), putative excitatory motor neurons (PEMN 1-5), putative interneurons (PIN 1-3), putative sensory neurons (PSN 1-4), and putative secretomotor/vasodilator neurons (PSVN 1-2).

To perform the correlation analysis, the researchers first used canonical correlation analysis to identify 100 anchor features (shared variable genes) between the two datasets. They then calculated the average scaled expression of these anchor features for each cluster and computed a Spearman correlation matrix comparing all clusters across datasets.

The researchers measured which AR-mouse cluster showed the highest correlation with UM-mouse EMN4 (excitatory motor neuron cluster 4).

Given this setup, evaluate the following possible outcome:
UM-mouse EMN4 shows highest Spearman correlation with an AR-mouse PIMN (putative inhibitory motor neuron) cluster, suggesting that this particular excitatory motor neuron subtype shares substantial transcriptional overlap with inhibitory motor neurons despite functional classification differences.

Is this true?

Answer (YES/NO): NO